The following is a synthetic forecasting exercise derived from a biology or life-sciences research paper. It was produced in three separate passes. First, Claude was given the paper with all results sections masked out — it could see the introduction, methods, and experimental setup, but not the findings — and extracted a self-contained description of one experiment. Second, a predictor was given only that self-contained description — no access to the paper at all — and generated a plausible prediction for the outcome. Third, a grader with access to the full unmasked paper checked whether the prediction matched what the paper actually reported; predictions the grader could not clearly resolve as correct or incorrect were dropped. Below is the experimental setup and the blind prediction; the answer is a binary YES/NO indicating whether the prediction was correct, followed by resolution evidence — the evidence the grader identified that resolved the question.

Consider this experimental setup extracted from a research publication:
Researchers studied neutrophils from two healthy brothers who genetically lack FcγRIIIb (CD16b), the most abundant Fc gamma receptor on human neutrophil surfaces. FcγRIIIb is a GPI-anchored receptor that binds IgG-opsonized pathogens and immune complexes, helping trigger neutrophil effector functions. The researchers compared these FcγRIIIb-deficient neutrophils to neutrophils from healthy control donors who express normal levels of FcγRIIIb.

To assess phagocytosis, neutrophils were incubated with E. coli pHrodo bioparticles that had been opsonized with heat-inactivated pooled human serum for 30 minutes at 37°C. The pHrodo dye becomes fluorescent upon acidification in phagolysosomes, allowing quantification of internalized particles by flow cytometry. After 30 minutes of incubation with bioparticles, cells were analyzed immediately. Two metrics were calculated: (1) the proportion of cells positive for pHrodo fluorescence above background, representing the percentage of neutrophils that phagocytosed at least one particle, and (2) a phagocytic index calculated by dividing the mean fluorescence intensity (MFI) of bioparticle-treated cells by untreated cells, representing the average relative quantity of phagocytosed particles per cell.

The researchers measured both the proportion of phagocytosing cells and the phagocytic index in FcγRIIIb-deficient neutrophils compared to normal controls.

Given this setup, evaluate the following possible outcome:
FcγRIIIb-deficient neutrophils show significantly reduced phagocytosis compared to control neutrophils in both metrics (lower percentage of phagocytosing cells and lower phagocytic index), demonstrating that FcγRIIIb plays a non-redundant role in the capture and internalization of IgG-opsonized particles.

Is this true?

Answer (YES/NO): NO